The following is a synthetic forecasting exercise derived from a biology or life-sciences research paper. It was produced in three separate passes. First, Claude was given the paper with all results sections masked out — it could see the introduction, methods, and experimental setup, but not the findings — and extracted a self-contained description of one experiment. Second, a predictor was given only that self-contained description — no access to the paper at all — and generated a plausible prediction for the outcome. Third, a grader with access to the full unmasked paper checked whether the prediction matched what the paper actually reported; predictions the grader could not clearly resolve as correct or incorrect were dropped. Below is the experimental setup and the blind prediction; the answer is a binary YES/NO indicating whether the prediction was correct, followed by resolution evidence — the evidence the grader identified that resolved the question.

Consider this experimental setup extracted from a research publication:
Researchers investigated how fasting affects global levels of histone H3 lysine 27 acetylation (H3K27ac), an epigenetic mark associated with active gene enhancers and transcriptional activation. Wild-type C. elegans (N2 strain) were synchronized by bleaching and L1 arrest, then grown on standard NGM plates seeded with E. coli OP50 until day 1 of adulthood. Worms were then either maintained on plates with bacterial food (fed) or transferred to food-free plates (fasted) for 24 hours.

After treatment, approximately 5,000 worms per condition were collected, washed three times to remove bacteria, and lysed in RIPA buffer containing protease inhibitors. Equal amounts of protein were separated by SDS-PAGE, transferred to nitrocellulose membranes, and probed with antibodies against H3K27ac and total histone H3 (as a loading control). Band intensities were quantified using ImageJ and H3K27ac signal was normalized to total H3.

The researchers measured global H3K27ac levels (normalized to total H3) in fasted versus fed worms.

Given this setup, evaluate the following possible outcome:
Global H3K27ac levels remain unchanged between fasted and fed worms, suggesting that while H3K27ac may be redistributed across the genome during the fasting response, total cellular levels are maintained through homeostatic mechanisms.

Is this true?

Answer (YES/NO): YES